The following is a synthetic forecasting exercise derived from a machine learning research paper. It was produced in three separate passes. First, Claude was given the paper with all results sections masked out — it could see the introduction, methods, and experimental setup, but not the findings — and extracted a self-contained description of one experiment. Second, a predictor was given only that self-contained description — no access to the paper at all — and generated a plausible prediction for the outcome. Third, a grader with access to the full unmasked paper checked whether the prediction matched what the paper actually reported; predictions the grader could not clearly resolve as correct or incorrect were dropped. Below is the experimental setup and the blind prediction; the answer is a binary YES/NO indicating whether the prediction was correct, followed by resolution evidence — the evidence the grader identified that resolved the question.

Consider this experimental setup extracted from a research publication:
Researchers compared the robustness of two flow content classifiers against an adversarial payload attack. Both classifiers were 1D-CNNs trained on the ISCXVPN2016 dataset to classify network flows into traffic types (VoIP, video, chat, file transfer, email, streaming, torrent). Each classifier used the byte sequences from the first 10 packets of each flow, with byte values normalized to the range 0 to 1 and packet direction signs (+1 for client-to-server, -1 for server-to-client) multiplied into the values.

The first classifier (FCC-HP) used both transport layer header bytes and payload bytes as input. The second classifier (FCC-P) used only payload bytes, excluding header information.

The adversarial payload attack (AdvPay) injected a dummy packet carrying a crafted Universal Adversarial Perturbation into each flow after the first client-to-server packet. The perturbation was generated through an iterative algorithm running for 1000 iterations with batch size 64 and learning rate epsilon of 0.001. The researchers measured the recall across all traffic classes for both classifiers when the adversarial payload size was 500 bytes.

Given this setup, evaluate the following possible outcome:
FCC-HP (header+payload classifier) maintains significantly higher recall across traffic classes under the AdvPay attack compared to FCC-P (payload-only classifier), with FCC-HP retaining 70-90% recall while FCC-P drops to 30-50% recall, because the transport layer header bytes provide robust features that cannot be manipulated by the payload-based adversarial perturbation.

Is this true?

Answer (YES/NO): NO